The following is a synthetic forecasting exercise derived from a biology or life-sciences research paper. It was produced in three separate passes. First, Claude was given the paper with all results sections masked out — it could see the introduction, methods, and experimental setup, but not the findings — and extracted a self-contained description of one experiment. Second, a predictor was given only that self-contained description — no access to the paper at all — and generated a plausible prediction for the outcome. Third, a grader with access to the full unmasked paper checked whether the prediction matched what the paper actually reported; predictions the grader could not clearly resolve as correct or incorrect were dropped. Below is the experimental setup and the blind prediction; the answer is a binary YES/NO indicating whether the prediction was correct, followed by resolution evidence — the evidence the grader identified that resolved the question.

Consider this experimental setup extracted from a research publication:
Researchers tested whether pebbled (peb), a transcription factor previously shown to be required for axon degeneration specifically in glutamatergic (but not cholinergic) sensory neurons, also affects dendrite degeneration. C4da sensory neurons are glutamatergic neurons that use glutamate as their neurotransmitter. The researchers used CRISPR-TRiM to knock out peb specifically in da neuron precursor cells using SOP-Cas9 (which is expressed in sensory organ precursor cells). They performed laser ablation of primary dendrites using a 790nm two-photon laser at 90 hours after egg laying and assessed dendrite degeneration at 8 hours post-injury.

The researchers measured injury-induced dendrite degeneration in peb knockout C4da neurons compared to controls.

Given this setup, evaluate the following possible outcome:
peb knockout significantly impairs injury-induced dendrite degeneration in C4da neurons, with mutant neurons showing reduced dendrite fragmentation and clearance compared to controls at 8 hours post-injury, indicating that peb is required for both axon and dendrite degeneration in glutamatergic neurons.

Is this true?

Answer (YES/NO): NO